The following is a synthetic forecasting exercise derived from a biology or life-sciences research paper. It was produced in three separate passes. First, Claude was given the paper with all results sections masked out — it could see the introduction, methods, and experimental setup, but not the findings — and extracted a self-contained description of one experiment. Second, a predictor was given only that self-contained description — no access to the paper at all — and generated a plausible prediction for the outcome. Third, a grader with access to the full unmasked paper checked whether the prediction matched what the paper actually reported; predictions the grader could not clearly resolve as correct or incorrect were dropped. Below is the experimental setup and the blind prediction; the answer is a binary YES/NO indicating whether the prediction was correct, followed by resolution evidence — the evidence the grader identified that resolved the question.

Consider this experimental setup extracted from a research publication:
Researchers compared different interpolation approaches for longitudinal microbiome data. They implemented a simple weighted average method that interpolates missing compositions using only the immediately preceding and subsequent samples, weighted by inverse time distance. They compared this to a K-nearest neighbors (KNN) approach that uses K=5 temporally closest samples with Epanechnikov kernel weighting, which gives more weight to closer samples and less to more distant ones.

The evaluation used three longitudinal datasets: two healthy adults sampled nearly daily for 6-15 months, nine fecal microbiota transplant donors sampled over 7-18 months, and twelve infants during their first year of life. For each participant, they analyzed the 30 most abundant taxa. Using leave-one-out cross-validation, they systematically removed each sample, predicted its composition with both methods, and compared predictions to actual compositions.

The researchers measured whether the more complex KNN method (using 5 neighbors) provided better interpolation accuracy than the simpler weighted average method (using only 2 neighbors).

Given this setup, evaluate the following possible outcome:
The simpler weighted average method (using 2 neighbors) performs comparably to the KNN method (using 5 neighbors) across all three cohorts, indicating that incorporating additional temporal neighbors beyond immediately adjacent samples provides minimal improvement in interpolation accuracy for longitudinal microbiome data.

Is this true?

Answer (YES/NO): NO